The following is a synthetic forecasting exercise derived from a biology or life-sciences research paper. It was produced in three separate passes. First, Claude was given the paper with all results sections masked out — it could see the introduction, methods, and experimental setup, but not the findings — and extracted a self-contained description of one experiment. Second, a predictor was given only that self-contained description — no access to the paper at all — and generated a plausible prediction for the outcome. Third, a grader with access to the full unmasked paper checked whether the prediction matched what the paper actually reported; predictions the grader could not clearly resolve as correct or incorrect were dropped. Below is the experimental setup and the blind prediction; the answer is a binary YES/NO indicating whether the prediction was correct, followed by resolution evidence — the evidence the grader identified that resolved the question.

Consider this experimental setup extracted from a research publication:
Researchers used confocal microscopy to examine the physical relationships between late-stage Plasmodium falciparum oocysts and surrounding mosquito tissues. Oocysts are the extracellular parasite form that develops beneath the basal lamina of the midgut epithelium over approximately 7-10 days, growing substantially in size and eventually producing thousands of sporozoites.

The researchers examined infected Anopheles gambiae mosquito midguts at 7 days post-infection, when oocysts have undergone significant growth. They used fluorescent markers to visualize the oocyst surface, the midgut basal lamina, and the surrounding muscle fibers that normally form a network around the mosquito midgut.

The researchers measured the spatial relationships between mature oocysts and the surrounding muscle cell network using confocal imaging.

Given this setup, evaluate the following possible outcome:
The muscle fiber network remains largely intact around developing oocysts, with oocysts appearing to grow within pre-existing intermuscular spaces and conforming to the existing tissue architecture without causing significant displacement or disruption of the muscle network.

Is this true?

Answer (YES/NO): NO